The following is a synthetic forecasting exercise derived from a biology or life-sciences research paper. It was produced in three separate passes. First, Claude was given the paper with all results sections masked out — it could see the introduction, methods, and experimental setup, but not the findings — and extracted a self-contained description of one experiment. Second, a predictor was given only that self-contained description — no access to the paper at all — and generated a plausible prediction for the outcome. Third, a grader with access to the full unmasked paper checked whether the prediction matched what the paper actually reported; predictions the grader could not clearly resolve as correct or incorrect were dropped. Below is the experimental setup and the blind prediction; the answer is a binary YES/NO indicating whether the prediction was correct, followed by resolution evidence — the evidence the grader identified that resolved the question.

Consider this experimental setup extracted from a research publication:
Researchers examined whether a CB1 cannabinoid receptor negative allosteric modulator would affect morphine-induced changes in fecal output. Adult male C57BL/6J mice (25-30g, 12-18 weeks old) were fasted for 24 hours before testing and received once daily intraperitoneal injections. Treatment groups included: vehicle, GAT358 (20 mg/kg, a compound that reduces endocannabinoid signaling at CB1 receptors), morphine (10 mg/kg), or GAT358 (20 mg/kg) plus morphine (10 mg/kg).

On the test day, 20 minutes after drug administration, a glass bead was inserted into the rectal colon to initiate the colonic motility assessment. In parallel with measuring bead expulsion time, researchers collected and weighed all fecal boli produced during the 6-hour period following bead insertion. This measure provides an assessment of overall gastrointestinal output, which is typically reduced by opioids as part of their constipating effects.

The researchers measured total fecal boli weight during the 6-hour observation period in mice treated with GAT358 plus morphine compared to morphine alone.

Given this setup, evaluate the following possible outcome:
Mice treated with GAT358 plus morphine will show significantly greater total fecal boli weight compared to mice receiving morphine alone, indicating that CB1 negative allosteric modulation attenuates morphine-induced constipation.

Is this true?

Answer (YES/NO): NO